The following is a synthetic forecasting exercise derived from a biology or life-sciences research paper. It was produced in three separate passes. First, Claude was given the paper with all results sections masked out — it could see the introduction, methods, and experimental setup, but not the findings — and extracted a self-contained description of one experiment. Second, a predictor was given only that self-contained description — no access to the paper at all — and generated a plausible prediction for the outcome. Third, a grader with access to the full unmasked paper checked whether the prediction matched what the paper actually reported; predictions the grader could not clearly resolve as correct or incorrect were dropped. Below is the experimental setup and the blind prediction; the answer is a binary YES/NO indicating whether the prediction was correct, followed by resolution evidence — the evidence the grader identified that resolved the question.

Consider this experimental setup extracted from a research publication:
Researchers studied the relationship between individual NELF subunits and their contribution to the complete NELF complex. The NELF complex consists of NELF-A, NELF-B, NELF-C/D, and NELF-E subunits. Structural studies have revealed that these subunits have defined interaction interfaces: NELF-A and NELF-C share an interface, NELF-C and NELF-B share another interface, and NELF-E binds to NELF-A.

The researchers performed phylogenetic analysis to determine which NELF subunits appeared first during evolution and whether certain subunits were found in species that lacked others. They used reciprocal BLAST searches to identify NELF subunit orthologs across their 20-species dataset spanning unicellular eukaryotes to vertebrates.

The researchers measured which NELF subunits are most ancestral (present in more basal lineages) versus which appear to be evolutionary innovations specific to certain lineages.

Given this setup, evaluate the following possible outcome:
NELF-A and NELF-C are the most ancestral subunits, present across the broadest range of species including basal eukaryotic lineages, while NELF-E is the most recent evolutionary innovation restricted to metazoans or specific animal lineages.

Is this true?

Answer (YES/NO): NO